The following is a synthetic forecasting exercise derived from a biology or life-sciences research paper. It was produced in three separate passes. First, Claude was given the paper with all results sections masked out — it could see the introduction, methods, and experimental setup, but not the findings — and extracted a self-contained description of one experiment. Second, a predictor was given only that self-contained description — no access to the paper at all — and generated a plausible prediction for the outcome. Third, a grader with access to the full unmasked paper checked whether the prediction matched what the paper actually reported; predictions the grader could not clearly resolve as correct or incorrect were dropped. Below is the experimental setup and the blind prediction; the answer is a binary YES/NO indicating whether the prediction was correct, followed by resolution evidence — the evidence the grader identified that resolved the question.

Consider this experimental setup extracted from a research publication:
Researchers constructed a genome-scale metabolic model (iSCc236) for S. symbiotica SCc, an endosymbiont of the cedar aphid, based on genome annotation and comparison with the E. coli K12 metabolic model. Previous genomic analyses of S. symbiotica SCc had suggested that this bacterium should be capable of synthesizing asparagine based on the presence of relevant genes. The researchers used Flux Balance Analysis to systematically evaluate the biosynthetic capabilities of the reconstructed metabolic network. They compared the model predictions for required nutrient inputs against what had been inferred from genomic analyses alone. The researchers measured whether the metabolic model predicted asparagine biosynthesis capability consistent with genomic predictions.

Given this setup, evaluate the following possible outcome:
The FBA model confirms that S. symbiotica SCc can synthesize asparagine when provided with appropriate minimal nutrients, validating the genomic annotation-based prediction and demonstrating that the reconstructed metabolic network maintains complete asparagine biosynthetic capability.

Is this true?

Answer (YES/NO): NO